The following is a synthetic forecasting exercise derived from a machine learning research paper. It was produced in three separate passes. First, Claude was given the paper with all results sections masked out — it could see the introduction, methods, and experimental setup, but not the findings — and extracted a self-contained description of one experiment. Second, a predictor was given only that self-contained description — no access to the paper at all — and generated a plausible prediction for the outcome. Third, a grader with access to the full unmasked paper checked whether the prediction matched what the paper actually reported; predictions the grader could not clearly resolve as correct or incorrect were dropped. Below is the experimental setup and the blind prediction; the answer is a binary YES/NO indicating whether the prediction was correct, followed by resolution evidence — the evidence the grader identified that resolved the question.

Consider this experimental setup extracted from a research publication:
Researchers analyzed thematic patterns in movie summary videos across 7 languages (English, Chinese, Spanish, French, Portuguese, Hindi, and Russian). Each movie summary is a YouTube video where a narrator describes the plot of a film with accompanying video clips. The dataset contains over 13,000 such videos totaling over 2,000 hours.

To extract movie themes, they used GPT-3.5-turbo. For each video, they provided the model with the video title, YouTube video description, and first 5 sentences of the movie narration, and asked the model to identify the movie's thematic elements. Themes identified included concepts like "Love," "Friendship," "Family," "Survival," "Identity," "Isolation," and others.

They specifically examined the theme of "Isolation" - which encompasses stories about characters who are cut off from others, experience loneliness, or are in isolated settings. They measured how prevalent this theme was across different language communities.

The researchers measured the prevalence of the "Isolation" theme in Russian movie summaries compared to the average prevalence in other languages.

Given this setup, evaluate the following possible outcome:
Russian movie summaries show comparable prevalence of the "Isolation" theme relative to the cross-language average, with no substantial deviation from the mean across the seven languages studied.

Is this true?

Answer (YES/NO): NO